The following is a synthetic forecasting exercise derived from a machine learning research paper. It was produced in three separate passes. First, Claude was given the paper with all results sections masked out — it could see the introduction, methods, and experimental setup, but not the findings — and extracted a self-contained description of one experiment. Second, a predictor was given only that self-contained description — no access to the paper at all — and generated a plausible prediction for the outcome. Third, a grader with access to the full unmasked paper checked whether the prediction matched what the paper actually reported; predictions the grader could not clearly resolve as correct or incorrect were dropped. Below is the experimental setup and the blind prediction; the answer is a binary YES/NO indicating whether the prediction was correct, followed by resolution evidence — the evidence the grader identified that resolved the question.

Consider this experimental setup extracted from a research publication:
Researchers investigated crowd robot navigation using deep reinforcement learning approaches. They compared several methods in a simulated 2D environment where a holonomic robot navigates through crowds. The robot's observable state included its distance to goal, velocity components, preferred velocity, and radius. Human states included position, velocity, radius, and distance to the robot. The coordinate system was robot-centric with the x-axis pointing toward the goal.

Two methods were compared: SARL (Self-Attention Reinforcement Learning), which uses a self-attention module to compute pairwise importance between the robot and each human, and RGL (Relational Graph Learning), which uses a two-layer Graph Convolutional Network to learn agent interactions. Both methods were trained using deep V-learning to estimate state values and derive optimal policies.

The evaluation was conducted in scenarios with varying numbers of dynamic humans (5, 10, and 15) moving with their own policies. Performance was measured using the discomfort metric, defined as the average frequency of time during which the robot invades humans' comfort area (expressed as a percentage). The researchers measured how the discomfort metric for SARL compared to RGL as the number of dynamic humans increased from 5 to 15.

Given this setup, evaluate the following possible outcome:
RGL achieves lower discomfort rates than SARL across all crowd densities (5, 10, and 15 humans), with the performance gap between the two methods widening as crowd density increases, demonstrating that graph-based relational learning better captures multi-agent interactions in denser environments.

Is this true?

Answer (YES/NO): NO